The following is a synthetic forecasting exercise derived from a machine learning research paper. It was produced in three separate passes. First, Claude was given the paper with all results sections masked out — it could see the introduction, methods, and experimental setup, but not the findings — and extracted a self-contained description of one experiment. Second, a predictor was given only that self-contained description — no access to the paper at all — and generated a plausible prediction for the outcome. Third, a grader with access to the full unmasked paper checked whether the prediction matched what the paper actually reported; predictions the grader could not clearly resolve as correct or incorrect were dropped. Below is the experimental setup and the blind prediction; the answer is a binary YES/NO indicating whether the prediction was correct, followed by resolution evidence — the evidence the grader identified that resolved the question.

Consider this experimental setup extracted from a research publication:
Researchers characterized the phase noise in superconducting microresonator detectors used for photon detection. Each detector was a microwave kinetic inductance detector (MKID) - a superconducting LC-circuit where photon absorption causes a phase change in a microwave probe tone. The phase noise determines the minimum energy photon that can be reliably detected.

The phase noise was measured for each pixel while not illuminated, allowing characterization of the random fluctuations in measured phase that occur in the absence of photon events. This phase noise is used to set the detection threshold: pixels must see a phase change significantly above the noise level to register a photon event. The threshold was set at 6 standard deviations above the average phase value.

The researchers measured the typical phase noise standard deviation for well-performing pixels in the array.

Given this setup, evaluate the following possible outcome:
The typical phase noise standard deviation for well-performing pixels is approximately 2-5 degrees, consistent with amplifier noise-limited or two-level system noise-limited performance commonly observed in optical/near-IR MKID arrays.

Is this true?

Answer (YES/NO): NO